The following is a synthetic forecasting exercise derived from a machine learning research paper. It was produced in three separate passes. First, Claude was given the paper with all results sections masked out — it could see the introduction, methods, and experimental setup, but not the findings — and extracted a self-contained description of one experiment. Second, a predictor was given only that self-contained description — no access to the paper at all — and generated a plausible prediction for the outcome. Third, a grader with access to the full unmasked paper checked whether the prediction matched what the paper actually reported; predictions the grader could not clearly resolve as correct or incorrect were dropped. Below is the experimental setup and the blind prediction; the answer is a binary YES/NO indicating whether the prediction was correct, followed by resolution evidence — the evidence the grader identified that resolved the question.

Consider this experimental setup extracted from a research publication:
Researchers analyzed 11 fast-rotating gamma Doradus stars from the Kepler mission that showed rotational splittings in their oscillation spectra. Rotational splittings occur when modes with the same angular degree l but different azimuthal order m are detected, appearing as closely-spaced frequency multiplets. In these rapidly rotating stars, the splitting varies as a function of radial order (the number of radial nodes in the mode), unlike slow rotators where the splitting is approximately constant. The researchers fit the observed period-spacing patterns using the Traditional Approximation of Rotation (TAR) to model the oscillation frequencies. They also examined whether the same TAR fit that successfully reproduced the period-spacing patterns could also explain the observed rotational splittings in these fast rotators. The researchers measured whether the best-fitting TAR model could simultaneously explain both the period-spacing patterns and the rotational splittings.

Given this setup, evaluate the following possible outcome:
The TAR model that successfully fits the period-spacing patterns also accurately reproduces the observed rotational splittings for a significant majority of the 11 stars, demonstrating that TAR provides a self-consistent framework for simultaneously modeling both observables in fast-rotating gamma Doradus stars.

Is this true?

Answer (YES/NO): NO